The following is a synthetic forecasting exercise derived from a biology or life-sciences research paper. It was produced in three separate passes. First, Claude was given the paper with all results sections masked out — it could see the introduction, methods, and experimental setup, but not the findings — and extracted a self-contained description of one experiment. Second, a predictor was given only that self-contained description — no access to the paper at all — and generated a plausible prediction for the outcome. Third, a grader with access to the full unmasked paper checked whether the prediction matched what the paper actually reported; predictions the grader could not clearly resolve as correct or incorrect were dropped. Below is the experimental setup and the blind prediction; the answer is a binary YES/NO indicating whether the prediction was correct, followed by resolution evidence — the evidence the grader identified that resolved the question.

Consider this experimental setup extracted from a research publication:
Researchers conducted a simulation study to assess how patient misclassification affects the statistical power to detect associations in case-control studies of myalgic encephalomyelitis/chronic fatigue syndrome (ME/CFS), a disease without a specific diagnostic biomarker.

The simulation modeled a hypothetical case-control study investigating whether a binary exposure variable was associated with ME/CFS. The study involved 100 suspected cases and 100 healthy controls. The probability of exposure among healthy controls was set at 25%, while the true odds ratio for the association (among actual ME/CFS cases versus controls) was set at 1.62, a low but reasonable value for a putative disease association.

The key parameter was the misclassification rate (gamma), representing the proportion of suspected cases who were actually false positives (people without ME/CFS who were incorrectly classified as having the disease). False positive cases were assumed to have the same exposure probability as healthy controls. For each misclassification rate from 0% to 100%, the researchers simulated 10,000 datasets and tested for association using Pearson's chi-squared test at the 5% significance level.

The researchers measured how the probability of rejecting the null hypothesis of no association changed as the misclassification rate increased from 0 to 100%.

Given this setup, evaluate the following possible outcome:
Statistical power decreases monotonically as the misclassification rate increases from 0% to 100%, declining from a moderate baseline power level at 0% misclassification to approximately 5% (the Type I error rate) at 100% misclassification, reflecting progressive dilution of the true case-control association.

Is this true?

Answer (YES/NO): YES